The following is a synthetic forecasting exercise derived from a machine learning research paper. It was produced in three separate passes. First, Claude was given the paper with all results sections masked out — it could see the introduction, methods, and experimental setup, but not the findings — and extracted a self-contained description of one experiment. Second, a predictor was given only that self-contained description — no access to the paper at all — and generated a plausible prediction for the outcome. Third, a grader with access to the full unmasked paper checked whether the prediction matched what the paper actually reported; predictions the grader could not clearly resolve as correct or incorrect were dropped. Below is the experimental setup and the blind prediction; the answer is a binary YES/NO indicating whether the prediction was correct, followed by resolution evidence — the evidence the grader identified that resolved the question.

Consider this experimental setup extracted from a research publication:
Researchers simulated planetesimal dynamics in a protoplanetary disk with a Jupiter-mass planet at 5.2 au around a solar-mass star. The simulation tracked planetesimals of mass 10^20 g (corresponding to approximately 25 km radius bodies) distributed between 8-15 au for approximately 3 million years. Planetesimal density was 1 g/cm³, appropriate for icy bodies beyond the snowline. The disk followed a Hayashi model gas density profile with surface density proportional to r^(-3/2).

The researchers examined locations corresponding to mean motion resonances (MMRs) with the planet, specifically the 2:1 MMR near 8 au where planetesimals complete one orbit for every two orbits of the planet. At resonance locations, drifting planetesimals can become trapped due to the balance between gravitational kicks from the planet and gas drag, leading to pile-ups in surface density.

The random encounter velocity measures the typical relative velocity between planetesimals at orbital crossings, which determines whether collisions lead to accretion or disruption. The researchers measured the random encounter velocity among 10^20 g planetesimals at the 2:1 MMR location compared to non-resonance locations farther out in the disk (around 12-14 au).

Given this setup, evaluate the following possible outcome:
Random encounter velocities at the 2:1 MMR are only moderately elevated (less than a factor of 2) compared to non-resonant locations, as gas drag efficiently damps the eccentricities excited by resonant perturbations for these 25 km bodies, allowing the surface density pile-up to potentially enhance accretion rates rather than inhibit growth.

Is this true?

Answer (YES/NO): NO